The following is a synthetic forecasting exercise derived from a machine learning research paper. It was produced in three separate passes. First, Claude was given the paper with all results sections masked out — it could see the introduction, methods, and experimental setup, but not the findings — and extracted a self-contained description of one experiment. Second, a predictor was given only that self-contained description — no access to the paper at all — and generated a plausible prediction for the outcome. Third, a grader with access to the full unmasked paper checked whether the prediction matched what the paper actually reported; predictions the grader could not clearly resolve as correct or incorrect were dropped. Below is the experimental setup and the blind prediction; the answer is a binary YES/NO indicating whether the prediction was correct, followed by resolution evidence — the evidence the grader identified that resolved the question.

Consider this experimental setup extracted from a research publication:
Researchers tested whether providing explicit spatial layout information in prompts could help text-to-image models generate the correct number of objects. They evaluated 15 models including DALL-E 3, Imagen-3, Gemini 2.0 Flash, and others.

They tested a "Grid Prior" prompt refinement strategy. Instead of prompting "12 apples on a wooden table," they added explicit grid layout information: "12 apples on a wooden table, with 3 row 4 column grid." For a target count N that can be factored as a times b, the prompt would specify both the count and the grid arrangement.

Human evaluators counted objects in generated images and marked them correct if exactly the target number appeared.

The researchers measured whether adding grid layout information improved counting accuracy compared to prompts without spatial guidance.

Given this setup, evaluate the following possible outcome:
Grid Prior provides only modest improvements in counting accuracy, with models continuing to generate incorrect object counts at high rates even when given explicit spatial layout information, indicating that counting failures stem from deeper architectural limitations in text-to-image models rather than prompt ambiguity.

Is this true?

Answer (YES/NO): NO